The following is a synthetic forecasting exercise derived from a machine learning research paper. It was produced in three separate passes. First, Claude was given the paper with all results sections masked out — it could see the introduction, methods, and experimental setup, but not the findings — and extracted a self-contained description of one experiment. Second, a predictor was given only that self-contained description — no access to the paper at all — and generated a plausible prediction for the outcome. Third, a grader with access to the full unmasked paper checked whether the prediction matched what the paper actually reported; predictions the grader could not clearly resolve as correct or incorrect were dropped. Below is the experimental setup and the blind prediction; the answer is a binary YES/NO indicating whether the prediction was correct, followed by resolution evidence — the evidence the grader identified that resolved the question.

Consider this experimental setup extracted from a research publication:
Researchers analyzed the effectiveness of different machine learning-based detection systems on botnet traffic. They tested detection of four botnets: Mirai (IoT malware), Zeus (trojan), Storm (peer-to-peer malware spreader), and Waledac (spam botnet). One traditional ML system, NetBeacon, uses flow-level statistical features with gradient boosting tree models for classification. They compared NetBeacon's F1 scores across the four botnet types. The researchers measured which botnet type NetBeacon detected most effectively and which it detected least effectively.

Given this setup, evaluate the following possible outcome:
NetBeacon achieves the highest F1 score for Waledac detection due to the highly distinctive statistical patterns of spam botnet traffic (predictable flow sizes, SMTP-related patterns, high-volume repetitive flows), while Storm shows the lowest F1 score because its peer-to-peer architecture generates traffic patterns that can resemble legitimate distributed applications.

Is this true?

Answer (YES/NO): NO